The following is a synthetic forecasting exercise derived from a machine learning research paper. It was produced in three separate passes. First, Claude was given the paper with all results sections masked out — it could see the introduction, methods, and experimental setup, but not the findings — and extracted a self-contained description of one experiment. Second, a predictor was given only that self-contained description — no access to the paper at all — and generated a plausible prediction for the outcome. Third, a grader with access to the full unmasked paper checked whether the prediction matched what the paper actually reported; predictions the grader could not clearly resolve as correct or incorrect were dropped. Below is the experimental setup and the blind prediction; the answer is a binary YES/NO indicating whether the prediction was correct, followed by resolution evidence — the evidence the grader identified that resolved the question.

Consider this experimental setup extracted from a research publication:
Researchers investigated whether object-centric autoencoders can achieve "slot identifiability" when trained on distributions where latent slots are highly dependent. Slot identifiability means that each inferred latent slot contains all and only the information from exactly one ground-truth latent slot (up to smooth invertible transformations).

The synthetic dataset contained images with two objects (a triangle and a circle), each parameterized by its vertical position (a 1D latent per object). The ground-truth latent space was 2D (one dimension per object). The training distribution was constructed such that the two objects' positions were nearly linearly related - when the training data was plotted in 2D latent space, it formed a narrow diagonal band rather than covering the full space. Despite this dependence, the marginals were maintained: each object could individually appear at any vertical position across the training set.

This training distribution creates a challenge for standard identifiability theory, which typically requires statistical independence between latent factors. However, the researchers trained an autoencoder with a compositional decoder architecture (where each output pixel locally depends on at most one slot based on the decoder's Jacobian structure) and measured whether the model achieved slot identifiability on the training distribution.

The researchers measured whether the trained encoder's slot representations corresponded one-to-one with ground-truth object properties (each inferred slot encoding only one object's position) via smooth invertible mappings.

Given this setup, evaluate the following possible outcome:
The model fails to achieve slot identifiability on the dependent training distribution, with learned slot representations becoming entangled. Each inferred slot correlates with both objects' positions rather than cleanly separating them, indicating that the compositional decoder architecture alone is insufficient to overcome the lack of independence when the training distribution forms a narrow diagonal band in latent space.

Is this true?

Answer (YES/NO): NO